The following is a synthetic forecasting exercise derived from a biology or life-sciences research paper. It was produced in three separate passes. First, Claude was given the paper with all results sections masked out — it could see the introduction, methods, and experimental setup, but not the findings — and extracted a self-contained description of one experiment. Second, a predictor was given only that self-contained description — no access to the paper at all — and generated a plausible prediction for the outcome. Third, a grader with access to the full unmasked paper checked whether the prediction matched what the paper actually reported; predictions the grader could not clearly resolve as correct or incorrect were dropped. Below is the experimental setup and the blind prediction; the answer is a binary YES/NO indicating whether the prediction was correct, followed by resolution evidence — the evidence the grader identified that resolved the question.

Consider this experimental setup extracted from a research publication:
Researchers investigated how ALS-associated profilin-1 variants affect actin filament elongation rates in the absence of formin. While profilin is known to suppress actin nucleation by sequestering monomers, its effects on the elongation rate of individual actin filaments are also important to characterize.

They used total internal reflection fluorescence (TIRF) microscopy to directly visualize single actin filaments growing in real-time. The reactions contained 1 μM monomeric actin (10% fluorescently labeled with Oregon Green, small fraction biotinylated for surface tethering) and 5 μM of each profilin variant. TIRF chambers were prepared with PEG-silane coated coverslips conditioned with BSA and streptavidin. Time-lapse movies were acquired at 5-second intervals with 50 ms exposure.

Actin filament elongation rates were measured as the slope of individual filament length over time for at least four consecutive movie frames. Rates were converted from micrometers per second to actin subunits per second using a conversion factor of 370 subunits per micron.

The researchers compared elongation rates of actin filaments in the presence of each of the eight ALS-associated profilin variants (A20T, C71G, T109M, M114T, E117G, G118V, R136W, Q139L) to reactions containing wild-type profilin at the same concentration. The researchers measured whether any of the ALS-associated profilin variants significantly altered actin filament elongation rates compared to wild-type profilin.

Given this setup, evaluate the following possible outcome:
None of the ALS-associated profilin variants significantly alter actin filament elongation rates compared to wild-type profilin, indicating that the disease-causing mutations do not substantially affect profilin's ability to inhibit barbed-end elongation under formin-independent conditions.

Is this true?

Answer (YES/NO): NO